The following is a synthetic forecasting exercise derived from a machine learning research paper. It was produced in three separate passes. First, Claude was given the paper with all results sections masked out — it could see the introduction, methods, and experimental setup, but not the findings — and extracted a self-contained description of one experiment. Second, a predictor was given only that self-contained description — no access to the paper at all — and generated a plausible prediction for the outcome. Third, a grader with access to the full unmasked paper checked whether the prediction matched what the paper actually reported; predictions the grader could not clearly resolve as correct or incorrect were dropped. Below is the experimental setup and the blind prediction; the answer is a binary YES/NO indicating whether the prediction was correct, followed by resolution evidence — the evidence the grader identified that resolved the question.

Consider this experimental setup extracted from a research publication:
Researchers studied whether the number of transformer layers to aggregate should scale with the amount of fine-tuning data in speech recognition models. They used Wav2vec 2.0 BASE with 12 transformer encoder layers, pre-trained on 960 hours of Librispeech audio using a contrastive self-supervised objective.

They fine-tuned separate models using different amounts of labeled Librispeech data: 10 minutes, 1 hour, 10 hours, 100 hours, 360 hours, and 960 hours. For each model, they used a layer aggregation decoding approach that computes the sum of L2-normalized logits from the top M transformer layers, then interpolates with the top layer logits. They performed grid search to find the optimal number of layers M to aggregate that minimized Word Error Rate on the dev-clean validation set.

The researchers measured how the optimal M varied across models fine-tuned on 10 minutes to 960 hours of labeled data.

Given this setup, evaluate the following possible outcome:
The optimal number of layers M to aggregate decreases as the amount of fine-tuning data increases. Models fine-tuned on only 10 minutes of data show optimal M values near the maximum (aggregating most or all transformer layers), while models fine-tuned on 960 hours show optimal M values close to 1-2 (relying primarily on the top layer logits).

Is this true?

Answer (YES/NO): NO